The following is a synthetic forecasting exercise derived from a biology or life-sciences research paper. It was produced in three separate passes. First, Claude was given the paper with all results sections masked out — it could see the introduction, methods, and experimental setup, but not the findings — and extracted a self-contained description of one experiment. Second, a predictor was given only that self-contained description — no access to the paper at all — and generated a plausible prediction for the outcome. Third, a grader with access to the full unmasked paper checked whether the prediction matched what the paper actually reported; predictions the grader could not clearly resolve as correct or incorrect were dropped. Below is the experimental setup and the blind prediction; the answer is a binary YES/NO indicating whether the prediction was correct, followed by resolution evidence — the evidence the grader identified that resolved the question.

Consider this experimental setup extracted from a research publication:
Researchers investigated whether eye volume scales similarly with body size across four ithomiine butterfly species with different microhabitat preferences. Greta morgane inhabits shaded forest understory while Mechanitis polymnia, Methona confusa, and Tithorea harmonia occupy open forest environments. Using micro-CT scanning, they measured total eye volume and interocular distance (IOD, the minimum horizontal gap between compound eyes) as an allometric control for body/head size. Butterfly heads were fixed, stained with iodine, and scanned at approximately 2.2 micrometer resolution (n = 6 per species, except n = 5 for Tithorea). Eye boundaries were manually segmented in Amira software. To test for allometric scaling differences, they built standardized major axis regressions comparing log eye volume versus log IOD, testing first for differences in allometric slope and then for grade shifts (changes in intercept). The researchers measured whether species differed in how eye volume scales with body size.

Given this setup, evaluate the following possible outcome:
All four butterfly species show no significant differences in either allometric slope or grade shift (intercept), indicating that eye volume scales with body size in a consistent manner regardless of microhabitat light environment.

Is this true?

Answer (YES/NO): NO